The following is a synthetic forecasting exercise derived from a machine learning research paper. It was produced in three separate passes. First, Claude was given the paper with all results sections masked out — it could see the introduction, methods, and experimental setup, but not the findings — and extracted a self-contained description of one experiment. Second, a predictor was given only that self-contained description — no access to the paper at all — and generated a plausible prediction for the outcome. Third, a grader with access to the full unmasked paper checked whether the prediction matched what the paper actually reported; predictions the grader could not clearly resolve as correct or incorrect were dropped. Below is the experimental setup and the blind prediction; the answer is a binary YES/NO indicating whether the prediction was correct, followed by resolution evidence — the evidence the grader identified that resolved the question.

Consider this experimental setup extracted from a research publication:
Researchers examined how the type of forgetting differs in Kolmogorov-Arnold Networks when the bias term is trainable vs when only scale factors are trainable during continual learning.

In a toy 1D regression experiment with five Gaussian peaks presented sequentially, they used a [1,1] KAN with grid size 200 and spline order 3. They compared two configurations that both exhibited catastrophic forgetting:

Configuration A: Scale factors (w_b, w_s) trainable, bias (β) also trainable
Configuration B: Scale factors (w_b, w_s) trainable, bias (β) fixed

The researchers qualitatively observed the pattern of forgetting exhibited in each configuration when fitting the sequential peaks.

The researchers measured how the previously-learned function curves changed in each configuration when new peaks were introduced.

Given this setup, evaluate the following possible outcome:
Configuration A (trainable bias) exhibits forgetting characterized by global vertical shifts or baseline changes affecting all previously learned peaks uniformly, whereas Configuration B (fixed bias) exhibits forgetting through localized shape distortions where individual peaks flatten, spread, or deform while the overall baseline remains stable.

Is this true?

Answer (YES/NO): YES